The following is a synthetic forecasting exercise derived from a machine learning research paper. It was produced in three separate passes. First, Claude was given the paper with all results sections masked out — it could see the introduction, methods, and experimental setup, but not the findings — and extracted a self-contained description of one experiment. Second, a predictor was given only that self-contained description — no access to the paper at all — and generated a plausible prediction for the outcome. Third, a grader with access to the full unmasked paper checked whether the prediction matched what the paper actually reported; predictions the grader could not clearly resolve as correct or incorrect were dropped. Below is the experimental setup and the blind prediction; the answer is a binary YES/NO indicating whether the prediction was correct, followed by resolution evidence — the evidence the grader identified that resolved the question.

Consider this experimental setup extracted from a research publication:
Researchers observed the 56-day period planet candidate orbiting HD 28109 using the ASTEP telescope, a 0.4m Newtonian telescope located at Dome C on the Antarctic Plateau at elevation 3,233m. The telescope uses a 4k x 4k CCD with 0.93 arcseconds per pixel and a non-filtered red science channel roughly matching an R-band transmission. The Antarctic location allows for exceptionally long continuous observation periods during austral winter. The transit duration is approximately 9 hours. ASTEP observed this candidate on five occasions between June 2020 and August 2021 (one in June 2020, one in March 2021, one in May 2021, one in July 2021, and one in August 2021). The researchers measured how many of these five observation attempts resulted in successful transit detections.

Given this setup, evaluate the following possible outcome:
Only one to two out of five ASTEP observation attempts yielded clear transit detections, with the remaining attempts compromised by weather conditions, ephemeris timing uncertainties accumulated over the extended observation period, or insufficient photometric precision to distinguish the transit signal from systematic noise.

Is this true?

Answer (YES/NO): NO